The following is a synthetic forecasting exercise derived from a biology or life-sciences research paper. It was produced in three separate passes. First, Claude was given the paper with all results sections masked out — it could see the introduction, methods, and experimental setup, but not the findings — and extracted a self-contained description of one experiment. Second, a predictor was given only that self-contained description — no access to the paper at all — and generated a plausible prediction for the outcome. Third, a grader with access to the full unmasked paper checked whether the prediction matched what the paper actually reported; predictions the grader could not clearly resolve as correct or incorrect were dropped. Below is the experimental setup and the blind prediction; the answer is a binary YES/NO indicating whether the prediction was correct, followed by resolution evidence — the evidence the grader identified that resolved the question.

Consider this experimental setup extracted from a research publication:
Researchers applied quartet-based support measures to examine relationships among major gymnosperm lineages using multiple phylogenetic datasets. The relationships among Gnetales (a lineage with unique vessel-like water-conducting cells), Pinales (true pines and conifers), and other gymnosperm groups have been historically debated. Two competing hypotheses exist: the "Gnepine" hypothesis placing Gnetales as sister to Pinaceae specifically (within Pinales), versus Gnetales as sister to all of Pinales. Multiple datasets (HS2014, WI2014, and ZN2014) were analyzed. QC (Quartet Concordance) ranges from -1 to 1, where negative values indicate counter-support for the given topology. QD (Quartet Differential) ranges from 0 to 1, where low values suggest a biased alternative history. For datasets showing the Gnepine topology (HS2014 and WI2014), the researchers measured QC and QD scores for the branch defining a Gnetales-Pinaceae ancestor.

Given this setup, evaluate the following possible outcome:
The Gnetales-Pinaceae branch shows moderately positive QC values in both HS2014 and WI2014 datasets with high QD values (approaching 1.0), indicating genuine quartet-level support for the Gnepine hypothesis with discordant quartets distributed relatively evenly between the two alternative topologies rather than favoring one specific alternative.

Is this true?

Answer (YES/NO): NO